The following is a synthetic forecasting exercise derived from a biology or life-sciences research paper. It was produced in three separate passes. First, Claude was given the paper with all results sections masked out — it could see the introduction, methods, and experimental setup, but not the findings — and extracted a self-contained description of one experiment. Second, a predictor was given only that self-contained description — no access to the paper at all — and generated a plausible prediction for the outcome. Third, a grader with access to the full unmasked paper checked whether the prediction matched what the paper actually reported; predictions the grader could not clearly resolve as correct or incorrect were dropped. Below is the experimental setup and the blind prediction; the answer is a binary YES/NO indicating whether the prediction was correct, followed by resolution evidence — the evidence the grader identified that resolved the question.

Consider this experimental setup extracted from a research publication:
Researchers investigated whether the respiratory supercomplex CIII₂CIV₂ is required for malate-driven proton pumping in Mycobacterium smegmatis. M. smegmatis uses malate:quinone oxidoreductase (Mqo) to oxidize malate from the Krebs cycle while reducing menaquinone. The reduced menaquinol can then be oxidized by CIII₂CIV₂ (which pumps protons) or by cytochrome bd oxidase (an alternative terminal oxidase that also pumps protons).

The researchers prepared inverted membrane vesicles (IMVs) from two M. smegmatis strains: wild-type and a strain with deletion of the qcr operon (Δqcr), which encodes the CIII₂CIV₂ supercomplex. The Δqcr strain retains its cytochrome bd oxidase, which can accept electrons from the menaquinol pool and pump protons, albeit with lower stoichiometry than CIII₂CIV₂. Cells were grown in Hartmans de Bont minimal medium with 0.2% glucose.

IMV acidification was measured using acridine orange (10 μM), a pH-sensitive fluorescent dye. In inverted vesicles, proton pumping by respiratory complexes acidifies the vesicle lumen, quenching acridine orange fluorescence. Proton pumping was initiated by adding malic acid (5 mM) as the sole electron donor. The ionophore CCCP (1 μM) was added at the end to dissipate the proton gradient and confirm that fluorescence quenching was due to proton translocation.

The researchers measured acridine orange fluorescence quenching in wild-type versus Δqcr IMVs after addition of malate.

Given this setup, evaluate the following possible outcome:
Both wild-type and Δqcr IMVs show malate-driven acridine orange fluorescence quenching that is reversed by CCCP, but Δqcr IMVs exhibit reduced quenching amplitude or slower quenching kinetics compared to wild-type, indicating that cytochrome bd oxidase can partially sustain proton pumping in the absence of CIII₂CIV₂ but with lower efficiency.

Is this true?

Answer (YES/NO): NO